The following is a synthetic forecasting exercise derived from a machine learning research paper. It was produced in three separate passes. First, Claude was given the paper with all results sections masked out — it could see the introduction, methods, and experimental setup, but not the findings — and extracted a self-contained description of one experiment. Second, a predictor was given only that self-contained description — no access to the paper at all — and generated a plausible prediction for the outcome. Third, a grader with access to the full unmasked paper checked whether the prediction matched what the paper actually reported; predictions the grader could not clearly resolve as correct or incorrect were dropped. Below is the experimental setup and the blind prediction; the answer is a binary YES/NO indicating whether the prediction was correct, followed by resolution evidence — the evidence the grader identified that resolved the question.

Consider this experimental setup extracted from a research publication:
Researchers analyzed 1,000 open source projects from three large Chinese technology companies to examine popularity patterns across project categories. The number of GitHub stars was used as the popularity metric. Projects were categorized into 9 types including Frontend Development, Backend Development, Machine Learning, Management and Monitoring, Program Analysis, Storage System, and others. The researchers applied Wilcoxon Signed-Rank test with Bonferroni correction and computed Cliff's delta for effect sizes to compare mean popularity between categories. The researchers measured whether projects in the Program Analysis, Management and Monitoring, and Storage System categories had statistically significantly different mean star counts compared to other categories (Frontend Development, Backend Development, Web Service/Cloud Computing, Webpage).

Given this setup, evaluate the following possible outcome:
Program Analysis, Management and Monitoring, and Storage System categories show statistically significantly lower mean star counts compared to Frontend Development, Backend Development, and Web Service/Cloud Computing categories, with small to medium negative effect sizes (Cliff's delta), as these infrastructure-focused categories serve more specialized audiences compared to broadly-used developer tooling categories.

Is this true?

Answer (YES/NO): NO